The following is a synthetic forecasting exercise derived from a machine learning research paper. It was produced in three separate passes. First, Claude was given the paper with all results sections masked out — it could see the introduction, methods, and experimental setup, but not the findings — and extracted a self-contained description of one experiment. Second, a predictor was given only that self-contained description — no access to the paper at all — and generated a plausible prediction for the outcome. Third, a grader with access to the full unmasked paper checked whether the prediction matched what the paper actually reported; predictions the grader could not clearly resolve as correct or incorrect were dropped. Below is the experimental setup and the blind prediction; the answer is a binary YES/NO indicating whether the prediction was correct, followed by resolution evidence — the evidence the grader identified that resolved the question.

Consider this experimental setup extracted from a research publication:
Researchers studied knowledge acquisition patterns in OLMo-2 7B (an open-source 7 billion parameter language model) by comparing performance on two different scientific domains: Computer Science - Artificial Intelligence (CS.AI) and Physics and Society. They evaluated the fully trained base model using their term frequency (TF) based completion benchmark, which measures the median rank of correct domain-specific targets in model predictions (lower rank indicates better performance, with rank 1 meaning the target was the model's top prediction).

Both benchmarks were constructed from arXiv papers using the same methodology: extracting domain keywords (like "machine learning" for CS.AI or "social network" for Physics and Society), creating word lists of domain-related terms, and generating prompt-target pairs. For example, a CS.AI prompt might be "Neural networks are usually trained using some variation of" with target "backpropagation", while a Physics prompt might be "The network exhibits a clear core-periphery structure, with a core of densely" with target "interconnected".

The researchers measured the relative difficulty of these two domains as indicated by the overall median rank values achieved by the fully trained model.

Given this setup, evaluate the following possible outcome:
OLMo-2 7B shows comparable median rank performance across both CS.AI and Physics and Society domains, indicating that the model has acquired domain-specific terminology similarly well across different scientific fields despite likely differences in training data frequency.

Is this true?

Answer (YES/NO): NO